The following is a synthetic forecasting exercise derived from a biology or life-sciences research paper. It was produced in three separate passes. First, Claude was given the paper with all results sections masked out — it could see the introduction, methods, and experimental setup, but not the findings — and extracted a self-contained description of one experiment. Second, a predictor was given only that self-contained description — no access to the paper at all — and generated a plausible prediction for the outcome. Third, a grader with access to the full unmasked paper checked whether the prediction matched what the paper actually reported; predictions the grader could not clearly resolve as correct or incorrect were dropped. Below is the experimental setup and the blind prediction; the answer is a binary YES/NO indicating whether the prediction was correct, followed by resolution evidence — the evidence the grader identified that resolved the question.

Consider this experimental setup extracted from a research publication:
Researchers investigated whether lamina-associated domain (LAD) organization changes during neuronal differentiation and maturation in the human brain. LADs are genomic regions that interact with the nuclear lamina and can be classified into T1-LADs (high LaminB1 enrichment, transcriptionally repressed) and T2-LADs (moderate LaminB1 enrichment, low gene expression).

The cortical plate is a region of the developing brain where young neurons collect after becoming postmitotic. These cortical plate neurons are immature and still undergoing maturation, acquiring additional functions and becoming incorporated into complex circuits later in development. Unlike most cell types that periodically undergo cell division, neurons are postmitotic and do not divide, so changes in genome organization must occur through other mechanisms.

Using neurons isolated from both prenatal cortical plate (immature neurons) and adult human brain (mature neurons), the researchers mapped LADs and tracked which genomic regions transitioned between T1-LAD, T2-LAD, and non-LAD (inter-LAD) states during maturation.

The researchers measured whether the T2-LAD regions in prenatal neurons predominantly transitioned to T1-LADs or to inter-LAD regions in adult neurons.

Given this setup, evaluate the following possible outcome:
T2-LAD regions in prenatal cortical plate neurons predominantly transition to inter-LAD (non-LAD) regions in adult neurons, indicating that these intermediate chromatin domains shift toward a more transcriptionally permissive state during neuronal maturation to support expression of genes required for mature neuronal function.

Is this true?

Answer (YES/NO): NO